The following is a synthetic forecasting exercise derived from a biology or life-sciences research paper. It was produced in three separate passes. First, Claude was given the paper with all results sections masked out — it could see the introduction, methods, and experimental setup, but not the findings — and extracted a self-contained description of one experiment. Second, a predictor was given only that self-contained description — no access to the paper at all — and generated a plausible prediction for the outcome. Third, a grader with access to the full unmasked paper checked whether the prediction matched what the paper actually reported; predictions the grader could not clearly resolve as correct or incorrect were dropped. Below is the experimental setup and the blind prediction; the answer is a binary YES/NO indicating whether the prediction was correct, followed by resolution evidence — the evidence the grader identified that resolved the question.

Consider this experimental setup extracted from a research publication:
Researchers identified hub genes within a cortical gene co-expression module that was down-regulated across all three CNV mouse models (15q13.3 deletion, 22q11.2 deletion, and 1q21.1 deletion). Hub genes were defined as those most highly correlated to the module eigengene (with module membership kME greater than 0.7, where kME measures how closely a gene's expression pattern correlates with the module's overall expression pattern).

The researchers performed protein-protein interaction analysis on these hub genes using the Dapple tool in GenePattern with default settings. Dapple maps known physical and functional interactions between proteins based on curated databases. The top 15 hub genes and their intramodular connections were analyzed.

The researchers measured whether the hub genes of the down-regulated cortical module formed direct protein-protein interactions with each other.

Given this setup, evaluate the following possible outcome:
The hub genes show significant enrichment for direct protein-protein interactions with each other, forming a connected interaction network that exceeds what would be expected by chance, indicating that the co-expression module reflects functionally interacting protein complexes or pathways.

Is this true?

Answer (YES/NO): YES